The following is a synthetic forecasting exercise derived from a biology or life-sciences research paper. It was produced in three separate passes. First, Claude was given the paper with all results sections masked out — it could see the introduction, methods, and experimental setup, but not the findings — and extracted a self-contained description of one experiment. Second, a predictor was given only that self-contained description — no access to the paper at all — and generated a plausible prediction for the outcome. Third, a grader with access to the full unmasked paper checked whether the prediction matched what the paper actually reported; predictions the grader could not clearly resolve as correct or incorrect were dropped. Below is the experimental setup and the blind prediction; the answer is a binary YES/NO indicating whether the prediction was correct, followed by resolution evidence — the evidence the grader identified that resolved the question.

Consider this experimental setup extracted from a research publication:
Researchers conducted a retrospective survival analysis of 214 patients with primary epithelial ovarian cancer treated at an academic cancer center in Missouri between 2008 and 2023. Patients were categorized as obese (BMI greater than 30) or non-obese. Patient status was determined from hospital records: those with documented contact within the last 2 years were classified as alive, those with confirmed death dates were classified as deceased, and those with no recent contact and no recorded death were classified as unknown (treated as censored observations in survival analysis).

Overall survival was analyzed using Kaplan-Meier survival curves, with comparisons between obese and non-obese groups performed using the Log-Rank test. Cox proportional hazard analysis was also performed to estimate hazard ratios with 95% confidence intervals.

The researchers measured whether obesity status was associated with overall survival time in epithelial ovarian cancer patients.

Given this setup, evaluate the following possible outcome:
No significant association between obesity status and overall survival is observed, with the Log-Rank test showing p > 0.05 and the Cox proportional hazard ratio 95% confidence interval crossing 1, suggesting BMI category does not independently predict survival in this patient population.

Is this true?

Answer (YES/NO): YES